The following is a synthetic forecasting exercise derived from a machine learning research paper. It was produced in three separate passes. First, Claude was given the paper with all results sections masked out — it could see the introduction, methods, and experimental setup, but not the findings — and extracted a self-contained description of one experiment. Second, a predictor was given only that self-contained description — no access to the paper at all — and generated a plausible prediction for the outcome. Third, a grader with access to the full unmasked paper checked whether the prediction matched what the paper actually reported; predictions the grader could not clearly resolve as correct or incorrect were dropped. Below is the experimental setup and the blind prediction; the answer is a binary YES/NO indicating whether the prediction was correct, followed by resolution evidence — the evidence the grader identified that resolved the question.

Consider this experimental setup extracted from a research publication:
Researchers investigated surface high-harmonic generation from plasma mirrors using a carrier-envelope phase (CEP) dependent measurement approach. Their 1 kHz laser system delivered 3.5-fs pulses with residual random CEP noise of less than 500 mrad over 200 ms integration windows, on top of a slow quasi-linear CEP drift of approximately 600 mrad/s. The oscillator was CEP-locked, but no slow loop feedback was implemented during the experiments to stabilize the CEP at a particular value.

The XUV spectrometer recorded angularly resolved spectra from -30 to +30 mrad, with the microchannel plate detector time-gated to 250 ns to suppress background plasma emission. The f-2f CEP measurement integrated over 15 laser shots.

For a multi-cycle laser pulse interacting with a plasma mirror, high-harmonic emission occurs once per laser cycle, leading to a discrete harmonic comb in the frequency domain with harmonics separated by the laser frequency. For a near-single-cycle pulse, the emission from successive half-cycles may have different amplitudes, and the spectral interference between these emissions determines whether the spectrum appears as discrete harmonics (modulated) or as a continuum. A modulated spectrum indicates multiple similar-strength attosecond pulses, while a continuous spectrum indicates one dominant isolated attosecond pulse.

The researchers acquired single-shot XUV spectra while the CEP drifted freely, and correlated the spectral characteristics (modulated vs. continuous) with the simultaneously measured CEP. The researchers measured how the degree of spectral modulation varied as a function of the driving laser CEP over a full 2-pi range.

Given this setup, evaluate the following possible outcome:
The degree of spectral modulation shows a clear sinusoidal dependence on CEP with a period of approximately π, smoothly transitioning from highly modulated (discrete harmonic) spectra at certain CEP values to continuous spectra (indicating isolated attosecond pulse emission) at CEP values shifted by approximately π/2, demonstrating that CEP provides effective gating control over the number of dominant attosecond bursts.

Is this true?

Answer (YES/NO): NO